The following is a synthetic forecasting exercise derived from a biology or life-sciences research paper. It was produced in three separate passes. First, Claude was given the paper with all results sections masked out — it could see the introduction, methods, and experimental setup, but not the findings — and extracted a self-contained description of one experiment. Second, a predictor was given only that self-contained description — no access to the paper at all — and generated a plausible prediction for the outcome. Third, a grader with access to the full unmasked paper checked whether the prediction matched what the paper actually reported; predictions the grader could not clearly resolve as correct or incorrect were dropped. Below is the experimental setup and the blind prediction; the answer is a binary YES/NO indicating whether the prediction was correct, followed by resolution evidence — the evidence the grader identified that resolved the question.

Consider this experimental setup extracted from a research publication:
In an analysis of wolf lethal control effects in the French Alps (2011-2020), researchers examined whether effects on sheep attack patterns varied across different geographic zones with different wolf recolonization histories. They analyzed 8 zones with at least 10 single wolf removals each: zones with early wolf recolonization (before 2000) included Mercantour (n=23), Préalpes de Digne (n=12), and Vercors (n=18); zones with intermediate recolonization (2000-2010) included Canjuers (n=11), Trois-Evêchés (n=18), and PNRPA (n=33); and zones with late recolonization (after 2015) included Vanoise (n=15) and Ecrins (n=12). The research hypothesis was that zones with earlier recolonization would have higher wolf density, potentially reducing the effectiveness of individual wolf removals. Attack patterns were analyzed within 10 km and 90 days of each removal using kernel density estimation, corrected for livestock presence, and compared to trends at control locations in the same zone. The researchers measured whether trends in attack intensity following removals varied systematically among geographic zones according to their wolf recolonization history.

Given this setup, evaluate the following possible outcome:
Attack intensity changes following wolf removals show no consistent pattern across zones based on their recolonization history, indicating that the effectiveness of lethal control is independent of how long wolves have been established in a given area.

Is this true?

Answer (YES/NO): YES